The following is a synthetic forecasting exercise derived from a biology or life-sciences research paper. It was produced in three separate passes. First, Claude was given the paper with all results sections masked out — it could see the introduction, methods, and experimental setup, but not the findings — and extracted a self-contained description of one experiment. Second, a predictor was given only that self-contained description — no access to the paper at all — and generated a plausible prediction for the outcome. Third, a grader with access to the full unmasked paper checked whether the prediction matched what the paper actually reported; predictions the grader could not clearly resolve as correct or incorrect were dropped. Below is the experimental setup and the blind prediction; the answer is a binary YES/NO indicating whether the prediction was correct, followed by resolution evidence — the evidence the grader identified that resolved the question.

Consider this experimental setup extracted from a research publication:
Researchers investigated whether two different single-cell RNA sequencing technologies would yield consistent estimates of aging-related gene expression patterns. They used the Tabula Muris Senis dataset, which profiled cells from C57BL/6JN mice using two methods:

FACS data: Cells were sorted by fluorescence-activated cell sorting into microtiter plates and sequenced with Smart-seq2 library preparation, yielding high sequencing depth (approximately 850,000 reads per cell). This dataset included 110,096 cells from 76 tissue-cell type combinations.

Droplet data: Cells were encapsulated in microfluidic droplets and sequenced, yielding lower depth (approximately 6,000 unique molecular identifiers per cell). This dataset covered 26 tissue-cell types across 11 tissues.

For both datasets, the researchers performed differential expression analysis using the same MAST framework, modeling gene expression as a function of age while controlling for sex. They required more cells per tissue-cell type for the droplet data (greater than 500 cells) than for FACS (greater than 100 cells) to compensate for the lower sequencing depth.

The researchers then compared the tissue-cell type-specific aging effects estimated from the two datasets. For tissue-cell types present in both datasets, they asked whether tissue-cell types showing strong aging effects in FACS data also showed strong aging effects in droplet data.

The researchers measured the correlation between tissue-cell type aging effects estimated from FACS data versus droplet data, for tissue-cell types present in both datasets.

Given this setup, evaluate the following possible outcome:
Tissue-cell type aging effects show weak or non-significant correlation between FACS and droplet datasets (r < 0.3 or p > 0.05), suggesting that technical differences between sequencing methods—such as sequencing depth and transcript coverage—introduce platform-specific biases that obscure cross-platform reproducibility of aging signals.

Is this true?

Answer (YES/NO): NO